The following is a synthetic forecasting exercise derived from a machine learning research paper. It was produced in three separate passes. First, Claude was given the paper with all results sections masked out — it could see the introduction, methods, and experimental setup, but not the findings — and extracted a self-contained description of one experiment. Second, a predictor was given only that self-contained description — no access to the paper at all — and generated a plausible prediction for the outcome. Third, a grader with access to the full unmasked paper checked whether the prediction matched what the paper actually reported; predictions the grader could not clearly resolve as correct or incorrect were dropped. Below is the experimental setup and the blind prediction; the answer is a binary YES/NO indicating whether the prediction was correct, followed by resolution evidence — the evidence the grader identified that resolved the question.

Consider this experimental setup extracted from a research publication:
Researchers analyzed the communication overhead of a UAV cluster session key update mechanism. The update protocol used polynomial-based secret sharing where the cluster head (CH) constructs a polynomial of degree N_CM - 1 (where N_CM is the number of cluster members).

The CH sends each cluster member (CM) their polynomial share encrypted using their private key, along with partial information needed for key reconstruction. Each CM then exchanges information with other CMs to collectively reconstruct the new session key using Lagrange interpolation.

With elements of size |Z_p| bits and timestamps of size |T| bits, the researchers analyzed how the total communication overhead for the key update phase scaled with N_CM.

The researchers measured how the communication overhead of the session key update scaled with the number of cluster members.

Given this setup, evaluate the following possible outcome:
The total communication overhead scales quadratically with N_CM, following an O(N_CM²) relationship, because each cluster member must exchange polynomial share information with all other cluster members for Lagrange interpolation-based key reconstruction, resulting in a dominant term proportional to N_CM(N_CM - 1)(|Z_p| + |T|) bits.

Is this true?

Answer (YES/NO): YES